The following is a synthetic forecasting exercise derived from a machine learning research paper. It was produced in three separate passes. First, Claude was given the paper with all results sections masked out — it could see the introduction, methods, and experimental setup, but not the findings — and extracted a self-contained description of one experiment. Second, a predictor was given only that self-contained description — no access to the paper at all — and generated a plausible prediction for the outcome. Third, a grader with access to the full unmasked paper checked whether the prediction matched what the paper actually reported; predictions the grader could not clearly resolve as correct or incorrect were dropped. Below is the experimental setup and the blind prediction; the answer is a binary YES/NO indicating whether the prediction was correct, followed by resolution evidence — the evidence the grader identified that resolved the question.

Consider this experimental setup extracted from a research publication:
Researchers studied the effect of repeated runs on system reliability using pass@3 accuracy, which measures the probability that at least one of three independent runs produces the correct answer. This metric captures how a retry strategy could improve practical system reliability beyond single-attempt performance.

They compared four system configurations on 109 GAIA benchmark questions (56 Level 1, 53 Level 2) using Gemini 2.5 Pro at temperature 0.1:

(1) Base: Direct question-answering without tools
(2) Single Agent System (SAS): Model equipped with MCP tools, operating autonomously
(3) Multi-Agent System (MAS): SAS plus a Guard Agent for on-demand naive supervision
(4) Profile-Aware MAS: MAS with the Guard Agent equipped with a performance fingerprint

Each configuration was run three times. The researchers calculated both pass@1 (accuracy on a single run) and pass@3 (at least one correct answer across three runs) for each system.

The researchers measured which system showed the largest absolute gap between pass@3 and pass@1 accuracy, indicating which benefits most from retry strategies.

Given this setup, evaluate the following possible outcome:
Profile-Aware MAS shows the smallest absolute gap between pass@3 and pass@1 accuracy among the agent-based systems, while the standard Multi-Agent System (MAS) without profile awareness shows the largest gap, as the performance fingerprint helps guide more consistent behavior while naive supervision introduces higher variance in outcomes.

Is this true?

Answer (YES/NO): NO